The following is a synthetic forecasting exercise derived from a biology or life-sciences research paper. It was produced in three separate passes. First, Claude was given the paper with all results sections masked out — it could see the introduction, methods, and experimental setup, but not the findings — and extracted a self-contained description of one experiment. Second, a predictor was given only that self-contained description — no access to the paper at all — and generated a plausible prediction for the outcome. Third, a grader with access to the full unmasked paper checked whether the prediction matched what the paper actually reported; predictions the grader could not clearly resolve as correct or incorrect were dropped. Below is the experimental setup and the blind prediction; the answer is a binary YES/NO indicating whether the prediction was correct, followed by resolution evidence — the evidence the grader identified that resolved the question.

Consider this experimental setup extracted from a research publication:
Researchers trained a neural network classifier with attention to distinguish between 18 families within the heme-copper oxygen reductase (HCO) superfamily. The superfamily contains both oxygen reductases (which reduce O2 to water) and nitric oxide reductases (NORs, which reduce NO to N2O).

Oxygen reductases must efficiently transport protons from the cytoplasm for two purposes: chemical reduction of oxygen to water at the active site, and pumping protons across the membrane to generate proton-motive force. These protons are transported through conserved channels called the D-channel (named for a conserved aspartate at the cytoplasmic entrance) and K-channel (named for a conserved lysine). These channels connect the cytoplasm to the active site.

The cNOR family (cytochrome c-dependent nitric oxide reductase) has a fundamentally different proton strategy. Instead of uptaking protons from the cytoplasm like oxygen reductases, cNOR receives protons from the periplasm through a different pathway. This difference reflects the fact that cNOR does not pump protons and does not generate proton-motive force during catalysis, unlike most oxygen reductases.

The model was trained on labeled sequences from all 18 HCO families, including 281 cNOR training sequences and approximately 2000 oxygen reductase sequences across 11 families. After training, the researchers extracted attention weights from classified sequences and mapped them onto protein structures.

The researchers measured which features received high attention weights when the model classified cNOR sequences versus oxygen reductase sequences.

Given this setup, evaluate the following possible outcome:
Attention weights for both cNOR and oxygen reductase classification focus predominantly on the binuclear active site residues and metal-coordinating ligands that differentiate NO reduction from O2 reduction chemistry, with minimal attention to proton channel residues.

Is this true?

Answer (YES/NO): NO